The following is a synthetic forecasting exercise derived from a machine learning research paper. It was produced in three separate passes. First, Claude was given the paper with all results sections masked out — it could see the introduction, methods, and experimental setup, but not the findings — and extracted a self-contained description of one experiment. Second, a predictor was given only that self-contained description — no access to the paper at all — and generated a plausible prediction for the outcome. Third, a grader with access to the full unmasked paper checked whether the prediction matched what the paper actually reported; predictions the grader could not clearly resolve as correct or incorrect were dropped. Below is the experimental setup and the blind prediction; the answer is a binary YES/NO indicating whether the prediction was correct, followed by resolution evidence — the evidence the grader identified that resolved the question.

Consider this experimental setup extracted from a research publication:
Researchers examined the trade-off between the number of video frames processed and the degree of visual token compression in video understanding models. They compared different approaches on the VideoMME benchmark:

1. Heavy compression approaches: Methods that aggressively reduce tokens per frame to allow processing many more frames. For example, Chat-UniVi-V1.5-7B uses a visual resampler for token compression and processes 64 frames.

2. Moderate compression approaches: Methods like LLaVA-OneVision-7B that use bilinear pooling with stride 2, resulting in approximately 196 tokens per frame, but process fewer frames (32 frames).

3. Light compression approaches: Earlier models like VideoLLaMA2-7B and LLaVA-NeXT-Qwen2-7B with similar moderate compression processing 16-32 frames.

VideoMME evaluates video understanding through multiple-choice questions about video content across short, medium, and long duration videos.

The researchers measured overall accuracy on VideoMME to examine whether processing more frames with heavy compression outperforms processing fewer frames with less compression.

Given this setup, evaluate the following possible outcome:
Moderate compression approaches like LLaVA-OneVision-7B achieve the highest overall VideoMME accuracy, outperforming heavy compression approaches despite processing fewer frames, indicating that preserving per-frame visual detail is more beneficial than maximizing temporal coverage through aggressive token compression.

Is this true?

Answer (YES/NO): YES